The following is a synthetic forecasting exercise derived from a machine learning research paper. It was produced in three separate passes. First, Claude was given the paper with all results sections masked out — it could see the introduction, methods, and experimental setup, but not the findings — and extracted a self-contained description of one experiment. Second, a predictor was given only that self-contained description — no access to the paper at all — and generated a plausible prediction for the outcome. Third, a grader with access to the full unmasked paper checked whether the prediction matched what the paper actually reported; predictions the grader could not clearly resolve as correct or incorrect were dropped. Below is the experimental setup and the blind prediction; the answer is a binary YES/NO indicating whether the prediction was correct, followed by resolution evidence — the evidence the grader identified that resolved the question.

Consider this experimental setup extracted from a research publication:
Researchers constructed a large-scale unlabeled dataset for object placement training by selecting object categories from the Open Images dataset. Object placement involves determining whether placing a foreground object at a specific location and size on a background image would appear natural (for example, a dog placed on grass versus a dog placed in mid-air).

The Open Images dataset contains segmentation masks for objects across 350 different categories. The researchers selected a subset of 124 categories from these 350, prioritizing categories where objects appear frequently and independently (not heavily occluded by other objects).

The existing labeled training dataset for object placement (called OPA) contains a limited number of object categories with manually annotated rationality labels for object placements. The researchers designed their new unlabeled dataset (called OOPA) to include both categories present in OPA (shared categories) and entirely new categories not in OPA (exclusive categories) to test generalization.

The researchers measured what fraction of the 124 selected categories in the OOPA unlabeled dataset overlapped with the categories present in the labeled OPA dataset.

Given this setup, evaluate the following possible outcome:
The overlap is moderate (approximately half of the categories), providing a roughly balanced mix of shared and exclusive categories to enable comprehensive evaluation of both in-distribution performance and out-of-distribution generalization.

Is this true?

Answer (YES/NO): NO